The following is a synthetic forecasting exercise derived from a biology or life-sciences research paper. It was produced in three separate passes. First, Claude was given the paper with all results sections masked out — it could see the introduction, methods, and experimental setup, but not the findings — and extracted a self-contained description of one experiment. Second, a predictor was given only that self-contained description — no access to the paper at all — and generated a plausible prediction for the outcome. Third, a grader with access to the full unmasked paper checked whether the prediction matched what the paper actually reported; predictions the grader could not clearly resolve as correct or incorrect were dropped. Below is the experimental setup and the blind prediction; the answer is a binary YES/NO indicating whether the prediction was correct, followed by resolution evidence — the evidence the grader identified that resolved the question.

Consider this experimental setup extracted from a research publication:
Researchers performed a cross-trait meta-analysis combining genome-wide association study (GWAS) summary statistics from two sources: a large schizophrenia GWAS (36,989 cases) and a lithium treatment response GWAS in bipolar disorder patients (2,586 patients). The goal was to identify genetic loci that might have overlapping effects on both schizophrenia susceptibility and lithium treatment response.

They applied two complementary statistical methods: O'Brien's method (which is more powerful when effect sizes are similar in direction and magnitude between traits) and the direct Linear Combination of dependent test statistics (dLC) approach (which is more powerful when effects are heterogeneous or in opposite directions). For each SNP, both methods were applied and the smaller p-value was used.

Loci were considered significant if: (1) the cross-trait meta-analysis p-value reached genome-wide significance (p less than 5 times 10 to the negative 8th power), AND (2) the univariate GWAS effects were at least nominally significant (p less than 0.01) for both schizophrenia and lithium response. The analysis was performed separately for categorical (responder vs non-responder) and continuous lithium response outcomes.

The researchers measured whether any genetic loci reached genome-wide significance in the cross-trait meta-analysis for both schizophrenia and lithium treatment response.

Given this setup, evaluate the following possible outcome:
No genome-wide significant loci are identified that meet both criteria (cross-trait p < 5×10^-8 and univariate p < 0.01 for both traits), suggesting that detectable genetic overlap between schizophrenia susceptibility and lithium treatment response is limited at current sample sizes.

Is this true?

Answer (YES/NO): NO